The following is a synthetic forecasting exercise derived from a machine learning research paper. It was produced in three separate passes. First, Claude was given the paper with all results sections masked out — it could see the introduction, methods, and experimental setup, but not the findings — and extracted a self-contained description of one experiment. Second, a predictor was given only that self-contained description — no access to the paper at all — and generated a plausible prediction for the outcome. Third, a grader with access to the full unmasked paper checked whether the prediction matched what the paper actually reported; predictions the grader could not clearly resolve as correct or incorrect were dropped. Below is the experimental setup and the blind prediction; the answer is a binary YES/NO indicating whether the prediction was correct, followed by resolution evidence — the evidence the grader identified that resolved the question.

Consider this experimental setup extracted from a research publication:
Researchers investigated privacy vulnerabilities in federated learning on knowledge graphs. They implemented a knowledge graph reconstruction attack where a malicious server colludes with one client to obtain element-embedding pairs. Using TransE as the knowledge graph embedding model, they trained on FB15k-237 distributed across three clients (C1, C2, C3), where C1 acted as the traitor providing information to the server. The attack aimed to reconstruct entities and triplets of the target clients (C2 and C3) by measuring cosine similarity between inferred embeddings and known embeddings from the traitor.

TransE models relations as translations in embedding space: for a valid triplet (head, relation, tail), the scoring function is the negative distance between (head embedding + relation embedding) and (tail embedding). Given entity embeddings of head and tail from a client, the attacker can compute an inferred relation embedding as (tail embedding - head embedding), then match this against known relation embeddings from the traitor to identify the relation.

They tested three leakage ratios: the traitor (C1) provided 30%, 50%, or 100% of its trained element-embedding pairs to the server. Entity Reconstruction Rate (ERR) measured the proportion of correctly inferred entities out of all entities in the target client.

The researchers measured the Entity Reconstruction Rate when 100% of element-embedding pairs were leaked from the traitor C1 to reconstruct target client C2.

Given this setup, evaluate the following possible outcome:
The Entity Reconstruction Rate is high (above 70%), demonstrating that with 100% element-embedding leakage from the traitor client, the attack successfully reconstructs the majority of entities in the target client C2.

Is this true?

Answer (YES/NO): YES